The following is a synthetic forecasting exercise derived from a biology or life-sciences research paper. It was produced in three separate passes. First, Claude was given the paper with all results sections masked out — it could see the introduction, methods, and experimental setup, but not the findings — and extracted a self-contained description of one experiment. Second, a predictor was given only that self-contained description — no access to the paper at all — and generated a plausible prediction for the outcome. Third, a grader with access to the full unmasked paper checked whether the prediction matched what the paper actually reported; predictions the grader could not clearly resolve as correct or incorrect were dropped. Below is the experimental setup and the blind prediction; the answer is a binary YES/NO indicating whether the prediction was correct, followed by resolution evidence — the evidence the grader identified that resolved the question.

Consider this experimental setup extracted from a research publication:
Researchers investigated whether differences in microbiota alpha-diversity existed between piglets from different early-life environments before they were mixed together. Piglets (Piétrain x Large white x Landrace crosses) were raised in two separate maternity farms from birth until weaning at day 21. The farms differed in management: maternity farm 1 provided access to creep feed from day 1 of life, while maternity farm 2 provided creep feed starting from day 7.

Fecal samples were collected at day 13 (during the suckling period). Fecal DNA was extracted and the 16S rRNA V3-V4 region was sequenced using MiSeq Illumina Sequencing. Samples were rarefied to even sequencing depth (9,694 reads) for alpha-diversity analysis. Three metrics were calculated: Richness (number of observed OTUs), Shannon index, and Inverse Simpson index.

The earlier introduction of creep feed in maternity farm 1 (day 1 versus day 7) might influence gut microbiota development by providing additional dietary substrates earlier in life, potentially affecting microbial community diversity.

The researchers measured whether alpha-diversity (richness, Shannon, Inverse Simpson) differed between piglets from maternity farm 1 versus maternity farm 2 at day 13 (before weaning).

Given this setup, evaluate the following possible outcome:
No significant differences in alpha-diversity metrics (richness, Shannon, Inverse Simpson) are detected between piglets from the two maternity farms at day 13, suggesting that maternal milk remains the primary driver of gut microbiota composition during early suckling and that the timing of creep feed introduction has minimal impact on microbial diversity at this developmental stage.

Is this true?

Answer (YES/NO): YES